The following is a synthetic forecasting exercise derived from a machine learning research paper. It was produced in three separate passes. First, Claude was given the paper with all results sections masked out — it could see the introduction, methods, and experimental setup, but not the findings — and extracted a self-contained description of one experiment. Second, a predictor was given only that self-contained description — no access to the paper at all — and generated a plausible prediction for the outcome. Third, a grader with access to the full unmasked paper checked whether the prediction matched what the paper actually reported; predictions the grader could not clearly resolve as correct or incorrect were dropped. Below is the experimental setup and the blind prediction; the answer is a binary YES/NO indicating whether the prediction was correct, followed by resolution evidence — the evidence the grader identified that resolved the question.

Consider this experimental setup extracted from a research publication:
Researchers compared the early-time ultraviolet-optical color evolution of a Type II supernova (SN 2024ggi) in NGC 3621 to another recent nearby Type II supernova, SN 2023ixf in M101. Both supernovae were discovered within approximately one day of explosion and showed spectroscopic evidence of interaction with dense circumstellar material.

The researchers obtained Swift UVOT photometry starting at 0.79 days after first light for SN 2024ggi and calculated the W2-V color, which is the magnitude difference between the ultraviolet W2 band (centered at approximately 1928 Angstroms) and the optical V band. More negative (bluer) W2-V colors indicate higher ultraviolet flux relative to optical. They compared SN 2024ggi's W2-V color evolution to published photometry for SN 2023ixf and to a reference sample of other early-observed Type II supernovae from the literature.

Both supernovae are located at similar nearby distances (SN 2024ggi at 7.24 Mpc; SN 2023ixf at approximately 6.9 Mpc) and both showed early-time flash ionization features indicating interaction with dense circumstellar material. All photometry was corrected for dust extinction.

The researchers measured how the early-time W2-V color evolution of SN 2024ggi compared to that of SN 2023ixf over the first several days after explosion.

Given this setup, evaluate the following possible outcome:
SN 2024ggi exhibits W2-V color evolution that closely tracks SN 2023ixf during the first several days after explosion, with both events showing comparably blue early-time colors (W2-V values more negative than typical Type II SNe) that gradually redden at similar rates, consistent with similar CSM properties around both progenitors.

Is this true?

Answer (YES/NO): NO